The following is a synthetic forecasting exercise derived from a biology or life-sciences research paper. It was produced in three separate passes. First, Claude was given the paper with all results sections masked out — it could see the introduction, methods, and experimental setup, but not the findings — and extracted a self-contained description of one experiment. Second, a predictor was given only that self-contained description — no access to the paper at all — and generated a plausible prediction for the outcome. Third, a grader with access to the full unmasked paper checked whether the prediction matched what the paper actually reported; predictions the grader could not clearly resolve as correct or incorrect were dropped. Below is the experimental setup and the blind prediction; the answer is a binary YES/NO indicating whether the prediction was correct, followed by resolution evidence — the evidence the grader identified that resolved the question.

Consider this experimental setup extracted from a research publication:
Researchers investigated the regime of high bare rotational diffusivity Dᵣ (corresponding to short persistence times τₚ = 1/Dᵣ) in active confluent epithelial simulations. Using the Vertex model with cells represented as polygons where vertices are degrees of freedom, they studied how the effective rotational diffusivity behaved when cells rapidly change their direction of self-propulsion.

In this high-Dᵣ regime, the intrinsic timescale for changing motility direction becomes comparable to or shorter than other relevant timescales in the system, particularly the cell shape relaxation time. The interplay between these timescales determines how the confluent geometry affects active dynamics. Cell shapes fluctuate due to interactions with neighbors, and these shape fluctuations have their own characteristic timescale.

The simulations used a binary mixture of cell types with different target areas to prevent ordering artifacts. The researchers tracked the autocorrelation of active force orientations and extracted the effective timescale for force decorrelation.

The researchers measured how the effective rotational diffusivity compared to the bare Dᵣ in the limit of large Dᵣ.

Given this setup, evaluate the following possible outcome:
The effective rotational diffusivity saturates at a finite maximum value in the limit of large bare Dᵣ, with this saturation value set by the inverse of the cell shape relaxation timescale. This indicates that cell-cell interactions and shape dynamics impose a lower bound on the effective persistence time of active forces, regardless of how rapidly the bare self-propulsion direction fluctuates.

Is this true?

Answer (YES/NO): YES